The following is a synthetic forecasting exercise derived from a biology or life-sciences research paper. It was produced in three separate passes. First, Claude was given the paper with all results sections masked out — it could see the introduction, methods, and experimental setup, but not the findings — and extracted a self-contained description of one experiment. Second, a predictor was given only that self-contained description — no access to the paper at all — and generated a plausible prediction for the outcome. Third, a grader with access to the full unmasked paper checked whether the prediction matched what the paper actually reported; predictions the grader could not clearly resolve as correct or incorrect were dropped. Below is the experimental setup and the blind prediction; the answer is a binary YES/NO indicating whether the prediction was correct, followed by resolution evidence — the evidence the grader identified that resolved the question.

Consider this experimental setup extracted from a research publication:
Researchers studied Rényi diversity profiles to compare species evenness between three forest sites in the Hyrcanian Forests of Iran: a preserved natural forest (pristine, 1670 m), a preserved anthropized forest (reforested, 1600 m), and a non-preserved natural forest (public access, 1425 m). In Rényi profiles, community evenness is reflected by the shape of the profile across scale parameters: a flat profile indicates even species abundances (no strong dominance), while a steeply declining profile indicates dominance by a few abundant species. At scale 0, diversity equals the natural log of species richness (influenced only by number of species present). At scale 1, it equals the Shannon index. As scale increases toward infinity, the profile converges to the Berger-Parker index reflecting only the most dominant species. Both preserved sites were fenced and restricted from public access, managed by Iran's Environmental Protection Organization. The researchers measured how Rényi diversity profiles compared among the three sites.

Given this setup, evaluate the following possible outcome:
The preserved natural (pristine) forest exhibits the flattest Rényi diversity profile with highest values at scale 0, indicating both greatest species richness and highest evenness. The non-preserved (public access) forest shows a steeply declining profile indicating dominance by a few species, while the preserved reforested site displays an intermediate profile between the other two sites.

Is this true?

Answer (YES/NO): NO